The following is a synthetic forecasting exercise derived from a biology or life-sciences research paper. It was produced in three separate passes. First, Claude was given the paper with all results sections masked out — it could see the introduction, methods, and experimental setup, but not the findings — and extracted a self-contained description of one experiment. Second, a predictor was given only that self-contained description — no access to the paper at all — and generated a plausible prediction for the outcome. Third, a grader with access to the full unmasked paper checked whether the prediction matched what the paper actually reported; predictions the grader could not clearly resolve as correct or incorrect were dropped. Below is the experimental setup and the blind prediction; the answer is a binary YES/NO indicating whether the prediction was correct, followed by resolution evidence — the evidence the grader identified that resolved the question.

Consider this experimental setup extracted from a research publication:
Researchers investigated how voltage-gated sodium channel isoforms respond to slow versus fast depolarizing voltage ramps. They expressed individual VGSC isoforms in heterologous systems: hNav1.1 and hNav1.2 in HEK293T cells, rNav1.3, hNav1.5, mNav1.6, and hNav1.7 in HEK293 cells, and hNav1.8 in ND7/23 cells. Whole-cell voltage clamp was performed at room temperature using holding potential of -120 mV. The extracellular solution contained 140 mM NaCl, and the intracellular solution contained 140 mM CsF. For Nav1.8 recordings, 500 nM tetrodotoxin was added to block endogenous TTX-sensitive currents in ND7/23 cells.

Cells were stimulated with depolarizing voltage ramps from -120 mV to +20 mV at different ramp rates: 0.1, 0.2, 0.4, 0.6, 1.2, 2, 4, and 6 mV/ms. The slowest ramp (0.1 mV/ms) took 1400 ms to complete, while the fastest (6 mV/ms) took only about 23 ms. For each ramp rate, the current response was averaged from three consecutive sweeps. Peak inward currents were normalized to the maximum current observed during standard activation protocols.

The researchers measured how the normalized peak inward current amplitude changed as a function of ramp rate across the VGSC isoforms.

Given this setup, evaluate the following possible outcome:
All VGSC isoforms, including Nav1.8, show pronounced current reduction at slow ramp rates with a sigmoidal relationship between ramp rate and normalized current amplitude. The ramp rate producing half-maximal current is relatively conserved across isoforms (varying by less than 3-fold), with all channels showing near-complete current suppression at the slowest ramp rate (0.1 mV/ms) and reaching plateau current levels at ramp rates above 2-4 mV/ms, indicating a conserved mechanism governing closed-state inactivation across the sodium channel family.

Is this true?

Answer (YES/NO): NO